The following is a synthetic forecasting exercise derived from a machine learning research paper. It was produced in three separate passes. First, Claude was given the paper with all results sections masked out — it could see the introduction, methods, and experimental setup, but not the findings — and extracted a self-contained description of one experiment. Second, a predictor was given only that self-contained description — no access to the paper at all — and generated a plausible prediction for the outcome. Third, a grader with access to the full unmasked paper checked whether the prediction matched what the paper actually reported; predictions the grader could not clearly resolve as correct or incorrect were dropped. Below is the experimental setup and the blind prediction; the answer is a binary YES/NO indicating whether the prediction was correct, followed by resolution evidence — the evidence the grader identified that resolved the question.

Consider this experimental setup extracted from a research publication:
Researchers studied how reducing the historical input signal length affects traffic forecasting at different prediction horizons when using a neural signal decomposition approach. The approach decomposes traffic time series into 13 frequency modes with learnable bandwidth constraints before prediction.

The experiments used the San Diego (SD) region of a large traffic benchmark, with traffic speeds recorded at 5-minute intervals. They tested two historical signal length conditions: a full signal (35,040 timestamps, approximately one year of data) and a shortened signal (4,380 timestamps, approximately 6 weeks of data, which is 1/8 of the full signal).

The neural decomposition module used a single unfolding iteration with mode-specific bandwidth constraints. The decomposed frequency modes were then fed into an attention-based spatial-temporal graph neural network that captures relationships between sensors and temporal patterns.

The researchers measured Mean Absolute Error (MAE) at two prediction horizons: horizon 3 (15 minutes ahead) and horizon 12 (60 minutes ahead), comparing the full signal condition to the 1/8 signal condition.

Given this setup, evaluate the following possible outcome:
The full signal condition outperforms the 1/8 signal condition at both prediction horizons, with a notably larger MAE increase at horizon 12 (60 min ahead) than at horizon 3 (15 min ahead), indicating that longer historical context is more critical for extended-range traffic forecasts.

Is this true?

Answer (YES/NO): YES